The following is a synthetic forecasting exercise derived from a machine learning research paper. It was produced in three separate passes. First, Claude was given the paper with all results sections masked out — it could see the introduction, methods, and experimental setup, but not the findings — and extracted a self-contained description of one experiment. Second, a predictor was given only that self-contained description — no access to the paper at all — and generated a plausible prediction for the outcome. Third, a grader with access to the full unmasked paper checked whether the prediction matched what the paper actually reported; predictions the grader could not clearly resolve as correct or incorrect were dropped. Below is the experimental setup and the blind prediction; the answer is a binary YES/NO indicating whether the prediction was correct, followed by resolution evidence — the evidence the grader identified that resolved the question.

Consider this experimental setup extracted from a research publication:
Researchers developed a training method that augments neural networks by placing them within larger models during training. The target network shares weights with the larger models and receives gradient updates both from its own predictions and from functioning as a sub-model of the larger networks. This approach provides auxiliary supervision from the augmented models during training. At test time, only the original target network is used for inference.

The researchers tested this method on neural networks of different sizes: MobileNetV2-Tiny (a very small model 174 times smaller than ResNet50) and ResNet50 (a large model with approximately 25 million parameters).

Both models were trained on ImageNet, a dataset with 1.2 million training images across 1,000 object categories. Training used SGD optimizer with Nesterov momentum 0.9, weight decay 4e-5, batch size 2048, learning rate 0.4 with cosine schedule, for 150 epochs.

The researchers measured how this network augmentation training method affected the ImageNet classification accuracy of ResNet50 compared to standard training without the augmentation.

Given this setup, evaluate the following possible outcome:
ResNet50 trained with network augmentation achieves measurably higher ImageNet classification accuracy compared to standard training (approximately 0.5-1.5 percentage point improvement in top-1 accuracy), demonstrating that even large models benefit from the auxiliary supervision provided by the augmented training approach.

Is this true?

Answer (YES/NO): NO